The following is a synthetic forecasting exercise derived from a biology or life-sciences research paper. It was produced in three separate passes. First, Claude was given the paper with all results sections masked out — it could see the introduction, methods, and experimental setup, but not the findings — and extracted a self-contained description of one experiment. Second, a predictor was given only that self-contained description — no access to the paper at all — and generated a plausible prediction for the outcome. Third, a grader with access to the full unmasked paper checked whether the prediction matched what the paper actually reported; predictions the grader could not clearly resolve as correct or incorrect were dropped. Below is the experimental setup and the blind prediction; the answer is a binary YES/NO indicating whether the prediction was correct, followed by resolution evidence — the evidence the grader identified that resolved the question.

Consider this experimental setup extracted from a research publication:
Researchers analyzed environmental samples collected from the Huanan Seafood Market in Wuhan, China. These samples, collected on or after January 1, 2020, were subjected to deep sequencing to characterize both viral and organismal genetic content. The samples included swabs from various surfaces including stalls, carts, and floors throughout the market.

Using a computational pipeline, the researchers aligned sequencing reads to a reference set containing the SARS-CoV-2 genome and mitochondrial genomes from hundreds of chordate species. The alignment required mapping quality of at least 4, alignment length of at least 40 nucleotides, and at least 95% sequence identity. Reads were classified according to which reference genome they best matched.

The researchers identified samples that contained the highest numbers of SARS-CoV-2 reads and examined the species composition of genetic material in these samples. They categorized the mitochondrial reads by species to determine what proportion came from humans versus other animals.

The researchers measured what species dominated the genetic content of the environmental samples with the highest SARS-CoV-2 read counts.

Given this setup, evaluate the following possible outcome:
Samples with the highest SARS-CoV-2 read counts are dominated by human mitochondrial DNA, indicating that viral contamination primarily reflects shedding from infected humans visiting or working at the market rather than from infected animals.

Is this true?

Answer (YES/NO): NO